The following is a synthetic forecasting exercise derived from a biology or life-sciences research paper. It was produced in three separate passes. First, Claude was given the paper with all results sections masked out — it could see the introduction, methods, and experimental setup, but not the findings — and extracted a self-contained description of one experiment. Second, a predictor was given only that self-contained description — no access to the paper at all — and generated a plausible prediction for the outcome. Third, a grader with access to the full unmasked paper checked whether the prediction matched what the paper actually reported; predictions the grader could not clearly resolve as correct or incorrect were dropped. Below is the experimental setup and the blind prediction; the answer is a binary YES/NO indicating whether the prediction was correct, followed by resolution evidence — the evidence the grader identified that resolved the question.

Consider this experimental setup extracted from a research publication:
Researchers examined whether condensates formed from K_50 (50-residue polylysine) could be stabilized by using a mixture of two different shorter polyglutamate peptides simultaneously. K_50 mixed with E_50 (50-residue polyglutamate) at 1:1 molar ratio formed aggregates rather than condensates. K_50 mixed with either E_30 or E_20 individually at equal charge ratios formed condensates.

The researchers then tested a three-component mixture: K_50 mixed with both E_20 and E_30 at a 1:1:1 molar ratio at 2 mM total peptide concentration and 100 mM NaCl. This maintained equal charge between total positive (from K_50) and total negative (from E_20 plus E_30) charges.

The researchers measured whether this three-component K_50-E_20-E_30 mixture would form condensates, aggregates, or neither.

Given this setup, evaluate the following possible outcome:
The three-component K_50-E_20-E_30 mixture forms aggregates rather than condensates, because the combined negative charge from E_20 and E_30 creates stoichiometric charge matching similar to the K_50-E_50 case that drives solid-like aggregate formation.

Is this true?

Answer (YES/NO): NO